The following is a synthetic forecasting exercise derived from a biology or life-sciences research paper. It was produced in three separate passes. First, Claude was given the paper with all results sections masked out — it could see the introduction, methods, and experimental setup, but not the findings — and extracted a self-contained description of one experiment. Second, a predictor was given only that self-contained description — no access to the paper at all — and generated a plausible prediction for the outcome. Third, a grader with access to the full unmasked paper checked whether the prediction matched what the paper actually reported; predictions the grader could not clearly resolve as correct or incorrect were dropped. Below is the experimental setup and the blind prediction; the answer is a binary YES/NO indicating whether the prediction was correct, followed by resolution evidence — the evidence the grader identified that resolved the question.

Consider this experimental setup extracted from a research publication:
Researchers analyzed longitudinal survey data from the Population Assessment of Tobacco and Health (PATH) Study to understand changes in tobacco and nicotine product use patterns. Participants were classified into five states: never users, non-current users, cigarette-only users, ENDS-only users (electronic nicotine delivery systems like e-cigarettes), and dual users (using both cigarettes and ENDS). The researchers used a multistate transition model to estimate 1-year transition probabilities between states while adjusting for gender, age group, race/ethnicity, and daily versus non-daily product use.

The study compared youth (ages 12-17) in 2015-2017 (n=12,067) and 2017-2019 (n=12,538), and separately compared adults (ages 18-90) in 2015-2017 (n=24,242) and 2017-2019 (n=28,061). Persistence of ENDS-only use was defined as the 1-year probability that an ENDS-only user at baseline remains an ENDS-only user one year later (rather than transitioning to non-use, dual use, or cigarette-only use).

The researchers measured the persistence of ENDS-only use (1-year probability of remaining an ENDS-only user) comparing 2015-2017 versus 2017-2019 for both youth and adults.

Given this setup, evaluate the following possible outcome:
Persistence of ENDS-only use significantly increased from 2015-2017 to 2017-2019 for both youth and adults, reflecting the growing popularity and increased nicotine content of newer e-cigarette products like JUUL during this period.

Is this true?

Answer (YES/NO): YES